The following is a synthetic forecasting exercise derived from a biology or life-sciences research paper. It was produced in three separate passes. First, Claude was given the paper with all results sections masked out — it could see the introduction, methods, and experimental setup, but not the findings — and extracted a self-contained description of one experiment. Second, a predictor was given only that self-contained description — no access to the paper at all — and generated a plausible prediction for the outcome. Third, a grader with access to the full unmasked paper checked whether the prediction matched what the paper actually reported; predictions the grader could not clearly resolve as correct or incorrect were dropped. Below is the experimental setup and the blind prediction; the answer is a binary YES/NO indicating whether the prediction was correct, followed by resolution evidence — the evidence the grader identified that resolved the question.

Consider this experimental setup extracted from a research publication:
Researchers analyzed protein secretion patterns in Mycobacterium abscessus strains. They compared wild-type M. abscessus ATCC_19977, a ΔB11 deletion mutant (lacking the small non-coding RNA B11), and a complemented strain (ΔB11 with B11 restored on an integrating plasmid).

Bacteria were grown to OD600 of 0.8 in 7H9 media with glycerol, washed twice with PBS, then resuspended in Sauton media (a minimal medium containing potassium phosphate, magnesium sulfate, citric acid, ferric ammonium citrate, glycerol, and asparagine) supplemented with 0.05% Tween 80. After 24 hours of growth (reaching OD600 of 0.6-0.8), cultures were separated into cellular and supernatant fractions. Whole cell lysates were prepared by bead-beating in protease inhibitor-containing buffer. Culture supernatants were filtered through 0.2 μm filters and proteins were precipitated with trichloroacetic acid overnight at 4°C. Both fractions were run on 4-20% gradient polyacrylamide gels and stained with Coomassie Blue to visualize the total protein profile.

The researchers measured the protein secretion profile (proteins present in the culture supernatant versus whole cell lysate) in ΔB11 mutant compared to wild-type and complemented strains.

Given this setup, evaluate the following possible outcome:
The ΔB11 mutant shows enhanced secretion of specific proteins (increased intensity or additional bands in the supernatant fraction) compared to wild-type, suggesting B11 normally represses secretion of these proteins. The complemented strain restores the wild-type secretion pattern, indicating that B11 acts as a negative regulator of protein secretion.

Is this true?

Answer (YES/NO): NO